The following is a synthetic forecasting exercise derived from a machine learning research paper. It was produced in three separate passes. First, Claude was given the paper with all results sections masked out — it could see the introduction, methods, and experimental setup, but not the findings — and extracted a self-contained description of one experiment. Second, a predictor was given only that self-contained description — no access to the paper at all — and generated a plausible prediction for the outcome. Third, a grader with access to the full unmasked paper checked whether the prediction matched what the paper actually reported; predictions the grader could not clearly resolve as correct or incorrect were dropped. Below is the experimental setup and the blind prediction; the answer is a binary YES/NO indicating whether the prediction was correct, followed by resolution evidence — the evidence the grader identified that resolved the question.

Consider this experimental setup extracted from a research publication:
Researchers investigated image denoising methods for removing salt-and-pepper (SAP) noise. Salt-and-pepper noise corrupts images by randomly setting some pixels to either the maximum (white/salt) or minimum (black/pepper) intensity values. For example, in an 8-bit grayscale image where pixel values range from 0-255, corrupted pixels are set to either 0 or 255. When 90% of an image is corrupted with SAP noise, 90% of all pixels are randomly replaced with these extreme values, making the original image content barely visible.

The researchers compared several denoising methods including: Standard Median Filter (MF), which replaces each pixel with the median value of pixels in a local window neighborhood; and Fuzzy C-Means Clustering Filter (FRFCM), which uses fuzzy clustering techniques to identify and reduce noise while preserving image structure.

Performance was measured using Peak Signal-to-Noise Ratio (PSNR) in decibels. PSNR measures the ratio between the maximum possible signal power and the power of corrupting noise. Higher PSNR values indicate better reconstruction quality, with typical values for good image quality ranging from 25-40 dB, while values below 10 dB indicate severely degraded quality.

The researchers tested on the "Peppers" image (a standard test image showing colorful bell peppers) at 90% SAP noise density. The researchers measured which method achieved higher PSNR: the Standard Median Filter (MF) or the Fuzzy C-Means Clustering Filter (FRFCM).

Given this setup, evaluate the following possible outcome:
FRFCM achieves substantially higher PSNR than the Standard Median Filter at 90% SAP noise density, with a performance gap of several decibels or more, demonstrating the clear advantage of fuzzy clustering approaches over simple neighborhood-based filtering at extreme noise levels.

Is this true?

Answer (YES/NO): NO